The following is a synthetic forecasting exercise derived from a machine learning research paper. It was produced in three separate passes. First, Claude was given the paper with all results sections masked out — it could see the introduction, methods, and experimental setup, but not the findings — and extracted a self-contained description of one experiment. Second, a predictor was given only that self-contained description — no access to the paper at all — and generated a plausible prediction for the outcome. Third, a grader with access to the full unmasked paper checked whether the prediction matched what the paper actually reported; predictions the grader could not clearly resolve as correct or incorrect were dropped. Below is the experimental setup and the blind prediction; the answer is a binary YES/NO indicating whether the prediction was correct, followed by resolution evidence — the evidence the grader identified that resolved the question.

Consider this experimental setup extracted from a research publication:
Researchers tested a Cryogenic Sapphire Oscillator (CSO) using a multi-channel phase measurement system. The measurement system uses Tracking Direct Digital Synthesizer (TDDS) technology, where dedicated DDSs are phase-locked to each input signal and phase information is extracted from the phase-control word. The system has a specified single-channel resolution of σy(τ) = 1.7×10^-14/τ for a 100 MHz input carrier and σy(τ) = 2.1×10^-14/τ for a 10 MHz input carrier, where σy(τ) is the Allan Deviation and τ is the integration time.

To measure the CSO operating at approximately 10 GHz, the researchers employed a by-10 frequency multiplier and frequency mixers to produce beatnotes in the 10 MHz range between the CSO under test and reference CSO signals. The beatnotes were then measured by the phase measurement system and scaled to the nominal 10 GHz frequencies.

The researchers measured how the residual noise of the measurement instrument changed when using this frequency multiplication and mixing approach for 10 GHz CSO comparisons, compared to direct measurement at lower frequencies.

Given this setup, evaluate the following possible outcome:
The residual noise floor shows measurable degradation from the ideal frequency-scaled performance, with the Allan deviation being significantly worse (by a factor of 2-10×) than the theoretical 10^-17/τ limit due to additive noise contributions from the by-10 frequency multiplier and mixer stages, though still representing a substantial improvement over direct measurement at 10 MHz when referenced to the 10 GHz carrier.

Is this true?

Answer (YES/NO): NO